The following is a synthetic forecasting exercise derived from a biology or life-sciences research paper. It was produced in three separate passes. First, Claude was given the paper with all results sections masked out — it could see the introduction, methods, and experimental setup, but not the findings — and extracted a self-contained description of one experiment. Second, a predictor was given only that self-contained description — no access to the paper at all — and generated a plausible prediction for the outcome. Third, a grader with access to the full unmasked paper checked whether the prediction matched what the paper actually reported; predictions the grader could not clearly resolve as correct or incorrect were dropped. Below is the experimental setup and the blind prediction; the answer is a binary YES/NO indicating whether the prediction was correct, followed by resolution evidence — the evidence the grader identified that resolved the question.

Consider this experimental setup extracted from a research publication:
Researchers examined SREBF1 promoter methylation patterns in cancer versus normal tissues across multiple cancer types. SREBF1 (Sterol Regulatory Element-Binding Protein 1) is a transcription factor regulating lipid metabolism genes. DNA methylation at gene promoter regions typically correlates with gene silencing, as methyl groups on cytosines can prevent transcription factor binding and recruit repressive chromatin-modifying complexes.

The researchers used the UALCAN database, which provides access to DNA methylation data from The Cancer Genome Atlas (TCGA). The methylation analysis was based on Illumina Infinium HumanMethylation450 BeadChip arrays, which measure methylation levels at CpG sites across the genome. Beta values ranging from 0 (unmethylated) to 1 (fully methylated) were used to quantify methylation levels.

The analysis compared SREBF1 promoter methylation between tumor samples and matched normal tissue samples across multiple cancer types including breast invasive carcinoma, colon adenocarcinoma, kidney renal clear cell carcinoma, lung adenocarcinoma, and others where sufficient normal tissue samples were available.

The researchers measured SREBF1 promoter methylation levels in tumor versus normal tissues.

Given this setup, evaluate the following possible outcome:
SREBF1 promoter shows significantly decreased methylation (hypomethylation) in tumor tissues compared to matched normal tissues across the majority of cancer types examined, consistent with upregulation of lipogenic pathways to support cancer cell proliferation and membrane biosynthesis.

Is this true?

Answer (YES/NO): NO